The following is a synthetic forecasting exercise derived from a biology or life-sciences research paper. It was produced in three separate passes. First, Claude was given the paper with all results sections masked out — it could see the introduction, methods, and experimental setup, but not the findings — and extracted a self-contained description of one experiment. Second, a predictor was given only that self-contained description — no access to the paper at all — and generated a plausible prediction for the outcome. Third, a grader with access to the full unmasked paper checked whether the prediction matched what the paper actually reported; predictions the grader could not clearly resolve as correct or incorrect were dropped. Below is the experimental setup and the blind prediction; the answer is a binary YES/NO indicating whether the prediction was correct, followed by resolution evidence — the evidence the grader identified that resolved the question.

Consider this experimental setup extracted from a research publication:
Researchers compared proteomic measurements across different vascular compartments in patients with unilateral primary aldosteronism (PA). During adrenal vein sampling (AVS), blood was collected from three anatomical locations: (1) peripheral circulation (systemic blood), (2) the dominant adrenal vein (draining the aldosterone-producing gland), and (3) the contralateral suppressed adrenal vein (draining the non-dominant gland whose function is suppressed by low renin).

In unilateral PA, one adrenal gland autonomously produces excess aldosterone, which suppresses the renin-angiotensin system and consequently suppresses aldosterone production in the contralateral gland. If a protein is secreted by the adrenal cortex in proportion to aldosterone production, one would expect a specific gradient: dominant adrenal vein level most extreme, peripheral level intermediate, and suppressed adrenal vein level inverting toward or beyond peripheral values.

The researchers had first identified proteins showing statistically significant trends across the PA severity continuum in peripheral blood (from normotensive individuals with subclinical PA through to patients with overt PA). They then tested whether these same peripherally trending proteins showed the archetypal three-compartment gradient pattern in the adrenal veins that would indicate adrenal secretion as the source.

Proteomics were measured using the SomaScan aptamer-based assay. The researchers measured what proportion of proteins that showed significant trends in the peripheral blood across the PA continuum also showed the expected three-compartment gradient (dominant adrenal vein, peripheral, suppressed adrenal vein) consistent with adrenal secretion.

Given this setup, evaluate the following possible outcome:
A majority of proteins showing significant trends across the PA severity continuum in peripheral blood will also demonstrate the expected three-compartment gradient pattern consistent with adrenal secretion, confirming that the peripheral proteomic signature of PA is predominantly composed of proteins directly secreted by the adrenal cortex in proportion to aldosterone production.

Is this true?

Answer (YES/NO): NO